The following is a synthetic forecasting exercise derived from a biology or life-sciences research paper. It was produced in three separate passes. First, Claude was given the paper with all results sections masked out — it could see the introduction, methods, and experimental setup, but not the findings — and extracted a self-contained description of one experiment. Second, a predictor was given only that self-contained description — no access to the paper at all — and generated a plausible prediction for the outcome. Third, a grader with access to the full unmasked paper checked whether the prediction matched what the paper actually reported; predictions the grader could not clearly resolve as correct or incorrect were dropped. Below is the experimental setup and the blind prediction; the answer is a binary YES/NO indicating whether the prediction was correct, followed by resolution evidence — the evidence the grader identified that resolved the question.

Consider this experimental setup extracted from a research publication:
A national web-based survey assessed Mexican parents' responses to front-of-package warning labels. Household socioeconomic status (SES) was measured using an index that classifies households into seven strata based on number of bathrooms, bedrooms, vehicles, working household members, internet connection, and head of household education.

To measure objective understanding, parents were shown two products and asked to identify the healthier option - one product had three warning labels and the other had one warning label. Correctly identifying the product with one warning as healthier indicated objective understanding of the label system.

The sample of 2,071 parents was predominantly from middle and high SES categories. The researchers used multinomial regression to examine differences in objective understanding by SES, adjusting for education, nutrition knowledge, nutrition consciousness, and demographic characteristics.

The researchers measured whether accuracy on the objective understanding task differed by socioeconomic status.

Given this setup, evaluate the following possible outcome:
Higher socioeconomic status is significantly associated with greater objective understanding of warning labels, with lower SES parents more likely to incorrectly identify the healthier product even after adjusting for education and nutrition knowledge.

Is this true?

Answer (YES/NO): NO